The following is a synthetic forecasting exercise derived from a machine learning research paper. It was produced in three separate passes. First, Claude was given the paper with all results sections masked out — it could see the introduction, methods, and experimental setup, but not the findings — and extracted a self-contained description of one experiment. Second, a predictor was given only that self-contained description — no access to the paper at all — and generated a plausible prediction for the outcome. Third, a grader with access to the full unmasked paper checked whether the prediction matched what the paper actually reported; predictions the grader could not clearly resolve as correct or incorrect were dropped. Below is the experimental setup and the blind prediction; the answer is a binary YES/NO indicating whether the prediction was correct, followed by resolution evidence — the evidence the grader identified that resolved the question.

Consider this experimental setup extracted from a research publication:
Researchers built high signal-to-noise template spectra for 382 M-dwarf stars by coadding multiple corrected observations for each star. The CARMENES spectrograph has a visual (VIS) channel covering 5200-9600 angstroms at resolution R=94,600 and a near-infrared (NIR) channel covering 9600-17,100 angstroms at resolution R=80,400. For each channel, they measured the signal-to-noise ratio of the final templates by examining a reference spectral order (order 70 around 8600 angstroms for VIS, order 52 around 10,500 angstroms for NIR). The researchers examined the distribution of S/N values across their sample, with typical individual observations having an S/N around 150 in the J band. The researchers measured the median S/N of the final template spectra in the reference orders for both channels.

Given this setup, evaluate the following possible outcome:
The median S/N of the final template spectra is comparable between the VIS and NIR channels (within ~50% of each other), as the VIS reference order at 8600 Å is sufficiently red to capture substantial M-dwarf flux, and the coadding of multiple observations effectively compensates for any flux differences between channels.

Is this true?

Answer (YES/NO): YES